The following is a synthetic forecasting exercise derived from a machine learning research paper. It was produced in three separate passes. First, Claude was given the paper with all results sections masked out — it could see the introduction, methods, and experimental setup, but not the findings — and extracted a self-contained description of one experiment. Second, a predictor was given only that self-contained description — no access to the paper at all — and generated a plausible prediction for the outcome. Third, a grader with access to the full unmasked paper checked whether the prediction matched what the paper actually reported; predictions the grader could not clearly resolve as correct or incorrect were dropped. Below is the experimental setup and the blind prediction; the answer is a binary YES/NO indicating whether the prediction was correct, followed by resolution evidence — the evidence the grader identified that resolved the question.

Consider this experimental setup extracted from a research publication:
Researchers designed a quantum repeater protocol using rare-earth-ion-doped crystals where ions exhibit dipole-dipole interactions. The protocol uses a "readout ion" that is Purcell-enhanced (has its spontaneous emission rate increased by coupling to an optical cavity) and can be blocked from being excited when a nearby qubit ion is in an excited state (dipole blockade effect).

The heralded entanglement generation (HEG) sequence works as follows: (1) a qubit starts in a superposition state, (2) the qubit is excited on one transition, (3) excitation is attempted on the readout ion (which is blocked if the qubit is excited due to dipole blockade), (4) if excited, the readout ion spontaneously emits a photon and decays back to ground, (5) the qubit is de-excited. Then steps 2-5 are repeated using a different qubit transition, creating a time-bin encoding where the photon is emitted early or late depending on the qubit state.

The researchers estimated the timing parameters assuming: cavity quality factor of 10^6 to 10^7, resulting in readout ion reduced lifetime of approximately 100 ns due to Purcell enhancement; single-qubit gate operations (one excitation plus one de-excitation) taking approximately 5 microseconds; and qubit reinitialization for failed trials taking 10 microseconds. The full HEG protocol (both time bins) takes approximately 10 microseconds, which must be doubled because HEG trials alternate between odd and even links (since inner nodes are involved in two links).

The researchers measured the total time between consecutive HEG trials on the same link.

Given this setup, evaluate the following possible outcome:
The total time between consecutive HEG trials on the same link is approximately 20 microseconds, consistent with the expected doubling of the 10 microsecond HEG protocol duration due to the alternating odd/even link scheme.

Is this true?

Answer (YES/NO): NO